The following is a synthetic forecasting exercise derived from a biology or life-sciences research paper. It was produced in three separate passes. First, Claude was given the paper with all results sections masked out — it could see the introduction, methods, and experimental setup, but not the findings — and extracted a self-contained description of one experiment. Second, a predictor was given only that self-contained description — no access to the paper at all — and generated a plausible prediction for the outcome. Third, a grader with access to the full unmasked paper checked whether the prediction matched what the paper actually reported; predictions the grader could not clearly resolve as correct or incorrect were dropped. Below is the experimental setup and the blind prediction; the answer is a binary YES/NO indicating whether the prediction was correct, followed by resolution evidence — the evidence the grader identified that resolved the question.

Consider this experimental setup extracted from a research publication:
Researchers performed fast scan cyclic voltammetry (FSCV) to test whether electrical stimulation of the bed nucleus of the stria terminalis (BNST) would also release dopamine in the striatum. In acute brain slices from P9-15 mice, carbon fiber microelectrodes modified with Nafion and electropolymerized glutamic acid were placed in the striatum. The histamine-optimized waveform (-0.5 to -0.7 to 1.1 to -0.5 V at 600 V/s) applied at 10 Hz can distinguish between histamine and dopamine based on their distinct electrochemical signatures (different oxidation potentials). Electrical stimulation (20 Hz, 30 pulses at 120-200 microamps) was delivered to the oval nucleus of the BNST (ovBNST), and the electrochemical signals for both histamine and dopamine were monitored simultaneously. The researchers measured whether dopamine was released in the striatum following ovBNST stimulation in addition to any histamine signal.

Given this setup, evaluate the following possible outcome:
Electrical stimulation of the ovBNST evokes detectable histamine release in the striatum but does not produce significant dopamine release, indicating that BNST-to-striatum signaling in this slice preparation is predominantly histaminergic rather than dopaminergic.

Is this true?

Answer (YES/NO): NO